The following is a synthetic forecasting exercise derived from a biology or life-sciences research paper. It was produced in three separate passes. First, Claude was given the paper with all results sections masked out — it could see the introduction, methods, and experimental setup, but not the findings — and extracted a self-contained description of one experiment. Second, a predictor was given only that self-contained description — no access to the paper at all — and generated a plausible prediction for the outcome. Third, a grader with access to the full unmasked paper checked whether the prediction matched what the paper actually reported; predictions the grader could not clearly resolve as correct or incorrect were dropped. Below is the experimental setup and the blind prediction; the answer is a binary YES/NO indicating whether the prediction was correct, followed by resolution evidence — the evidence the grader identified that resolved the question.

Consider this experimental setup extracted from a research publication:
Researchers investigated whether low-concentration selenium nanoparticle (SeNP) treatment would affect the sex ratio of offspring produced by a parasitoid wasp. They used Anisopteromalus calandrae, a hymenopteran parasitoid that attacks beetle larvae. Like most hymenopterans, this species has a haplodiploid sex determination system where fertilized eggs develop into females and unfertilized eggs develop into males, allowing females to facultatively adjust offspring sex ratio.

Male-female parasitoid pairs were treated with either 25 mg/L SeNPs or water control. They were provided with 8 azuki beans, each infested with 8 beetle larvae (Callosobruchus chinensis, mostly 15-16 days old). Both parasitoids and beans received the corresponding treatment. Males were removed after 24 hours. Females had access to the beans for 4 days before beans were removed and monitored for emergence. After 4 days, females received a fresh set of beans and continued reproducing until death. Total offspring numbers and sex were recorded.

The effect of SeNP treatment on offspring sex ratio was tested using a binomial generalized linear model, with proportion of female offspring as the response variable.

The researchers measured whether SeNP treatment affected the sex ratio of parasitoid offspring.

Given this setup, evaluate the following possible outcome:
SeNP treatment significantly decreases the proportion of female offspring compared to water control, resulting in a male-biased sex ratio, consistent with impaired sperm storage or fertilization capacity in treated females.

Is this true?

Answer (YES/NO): NO